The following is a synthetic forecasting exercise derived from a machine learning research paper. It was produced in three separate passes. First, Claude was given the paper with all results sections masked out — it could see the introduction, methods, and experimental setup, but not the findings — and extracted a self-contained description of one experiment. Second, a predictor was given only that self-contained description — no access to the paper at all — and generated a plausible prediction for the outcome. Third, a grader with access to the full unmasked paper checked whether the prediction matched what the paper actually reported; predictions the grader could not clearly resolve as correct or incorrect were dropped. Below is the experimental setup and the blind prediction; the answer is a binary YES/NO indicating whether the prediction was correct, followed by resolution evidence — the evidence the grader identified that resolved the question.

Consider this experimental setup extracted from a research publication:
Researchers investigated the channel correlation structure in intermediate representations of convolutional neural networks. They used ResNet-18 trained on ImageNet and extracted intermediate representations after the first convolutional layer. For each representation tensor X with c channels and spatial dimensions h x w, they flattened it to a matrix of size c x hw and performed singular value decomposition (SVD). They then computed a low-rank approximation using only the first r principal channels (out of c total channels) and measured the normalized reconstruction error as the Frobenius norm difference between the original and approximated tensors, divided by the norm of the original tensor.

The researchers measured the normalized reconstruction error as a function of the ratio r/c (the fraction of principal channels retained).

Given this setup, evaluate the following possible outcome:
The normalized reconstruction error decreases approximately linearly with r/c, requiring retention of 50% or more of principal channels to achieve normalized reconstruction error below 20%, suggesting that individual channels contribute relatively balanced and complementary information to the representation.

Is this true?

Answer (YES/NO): NO